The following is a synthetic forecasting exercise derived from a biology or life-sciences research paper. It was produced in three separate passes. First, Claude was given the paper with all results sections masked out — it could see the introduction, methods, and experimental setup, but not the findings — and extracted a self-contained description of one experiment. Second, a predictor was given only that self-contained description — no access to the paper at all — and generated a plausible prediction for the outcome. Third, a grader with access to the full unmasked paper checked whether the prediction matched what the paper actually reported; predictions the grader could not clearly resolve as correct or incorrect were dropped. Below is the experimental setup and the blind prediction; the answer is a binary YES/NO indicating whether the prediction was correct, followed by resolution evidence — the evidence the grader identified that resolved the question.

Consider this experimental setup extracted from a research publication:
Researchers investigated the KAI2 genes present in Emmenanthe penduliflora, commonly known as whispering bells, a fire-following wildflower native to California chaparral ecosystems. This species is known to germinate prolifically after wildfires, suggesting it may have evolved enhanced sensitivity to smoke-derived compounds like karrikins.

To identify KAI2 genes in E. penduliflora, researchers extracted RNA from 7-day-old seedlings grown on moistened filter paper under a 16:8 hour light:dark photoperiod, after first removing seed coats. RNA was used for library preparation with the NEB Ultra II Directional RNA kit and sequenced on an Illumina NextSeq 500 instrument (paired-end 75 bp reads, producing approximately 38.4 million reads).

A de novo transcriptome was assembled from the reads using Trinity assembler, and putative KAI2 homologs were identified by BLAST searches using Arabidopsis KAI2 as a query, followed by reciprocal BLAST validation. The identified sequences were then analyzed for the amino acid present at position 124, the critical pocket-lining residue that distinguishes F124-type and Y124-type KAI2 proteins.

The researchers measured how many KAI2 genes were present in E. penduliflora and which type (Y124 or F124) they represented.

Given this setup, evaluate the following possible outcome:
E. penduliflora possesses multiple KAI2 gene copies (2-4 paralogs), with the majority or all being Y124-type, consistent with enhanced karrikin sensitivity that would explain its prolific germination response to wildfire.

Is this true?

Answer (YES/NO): NO